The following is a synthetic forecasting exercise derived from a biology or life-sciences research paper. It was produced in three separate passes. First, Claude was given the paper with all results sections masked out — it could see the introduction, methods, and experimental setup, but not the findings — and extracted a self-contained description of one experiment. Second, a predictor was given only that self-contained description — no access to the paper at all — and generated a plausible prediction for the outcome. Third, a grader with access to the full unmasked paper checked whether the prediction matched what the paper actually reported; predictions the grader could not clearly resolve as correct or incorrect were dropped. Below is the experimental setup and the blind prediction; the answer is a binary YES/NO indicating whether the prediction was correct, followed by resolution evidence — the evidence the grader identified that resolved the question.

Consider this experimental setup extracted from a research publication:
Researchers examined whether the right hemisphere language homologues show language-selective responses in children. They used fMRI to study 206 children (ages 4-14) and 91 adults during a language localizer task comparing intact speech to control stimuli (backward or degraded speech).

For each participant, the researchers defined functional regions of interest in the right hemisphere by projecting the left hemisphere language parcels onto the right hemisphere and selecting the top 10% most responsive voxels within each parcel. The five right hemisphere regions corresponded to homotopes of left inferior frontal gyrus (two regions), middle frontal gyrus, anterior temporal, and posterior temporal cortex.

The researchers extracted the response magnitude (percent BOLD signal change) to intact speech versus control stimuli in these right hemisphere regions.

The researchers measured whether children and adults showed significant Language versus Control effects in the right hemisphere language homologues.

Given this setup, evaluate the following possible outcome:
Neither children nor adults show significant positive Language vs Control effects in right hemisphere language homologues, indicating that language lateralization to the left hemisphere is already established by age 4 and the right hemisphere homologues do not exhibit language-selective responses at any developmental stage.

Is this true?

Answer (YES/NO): NO